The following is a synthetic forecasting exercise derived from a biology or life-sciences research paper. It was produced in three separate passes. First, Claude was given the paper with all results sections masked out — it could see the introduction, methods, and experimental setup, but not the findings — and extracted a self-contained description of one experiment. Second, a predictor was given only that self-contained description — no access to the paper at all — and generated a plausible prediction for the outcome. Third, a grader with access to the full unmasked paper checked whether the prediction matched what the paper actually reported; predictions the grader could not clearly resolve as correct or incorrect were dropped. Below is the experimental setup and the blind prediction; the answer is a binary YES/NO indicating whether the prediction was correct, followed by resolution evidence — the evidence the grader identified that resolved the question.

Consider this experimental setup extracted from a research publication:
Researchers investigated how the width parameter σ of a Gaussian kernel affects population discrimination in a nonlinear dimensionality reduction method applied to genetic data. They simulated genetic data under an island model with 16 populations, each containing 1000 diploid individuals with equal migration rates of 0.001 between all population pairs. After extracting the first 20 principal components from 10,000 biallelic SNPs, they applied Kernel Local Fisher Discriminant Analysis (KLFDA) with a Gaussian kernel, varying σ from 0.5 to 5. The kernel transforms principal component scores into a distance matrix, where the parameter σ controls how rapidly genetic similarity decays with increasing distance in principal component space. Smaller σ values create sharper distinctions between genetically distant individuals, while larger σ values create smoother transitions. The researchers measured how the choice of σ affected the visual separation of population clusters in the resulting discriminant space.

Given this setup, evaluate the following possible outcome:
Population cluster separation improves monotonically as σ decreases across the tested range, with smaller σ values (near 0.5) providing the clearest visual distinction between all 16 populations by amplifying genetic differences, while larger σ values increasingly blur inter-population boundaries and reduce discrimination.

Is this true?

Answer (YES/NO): NO